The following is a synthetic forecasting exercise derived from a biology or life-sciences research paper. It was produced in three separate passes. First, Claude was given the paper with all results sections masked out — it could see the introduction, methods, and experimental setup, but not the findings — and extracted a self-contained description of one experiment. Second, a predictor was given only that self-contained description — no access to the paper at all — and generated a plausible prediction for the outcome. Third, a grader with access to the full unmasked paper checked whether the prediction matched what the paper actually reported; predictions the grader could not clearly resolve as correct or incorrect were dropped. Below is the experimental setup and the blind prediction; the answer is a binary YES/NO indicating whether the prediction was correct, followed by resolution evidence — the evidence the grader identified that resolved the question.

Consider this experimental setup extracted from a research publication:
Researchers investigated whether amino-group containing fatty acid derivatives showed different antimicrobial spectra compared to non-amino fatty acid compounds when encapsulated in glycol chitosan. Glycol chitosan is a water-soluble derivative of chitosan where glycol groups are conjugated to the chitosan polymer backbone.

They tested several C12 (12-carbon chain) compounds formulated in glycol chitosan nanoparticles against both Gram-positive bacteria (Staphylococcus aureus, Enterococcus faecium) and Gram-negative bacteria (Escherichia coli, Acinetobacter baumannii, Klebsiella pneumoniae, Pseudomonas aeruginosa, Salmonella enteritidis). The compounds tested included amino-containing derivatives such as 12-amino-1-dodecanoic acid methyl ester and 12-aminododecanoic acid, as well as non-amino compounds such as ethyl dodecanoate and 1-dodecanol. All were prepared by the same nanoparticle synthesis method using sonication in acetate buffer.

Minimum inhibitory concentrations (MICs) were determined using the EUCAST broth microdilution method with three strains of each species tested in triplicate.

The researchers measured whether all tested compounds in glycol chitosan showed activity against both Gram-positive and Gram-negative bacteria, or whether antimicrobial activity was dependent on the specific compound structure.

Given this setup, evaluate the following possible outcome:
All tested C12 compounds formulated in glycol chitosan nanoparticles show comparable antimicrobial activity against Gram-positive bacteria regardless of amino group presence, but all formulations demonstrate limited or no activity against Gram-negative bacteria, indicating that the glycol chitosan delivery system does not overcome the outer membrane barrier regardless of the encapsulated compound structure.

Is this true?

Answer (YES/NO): NO